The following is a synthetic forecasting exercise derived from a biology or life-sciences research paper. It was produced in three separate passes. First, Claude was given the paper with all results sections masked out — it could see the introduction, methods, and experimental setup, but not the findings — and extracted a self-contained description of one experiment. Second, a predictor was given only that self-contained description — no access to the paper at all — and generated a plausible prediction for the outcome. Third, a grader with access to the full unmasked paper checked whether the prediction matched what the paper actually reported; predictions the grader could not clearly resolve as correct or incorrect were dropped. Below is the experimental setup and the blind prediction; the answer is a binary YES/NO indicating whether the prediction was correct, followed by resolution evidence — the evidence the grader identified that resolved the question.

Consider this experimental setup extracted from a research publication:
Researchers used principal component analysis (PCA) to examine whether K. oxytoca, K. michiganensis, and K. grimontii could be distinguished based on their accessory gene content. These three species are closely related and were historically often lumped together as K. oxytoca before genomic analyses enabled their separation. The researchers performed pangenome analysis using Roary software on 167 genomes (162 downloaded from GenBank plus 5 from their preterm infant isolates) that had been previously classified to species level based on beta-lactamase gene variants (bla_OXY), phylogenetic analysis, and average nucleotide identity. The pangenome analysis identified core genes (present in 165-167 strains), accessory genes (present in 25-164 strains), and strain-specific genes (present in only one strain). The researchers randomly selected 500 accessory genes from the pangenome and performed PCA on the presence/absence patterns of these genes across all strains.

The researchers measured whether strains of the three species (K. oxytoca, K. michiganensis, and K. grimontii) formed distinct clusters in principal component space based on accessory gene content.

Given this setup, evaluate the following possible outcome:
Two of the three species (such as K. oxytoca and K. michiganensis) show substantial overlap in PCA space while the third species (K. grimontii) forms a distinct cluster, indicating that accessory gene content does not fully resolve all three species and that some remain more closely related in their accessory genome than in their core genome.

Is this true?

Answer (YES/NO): NO